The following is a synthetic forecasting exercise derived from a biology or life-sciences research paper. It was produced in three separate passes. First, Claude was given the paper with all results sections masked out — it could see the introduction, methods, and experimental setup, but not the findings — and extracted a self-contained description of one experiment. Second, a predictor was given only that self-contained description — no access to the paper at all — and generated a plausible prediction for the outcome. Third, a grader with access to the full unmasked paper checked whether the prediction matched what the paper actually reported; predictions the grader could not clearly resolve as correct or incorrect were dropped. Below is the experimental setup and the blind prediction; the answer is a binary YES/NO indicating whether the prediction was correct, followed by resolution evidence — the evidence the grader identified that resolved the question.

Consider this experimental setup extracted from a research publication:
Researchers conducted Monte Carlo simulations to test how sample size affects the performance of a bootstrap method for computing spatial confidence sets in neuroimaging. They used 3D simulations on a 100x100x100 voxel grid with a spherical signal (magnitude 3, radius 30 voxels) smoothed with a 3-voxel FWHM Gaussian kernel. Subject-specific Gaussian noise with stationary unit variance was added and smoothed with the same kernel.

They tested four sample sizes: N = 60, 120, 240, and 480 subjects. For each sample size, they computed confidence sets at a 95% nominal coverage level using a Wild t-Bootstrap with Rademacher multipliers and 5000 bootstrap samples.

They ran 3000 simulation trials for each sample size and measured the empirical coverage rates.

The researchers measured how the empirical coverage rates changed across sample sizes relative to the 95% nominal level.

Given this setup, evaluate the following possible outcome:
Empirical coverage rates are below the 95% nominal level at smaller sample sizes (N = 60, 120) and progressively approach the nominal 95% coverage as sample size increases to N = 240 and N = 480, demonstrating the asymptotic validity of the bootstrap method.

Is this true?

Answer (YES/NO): NO